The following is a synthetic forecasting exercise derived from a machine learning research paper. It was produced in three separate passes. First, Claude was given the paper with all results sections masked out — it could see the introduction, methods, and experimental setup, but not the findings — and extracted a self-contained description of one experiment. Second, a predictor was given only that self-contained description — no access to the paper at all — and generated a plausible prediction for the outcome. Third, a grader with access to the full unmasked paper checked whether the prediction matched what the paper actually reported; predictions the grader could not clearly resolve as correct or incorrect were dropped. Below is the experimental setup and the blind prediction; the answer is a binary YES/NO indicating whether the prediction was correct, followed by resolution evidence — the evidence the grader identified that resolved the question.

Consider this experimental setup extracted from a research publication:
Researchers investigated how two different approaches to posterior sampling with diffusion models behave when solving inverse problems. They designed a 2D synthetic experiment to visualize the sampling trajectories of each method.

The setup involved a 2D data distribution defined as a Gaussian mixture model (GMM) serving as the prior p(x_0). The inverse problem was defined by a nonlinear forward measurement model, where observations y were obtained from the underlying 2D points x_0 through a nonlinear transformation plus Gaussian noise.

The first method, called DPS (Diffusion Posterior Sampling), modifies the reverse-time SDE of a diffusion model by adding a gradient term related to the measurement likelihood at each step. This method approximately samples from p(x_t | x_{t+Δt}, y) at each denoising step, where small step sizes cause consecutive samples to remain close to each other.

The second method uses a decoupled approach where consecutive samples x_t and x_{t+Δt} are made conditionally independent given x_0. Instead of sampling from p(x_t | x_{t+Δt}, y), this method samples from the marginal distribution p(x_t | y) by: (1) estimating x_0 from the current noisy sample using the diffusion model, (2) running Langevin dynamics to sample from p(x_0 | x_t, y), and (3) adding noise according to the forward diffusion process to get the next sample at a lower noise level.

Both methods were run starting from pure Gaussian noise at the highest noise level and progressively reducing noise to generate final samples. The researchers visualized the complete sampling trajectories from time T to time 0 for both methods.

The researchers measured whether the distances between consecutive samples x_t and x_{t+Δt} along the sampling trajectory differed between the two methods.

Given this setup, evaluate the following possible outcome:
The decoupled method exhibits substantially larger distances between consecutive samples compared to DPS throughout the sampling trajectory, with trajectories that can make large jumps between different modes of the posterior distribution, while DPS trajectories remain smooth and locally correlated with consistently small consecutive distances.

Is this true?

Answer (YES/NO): YES